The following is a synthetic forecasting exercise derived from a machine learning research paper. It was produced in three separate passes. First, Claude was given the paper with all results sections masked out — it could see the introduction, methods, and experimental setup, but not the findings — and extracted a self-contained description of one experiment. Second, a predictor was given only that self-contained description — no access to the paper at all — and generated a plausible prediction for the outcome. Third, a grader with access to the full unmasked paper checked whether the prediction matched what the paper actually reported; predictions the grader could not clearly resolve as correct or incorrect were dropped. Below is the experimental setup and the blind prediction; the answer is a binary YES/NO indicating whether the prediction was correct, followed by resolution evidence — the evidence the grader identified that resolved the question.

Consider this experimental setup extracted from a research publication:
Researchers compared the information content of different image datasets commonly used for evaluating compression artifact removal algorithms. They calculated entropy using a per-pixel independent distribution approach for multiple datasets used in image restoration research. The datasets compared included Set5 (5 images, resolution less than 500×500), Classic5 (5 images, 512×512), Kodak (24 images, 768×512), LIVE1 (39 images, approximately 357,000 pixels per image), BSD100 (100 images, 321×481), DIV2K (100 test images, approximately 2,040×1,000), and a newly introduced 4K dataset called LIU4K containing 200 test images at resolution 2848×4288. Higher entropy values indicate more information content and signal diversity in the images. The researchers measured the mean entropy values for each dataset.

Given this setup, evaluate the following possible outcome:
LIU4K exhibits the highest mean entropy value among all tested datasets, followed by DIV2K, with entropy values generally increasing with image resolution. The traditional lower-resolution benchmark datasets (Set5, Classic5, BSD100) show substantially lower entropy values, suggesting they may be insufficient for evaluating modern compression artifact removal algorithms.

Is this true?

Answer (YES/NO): NO